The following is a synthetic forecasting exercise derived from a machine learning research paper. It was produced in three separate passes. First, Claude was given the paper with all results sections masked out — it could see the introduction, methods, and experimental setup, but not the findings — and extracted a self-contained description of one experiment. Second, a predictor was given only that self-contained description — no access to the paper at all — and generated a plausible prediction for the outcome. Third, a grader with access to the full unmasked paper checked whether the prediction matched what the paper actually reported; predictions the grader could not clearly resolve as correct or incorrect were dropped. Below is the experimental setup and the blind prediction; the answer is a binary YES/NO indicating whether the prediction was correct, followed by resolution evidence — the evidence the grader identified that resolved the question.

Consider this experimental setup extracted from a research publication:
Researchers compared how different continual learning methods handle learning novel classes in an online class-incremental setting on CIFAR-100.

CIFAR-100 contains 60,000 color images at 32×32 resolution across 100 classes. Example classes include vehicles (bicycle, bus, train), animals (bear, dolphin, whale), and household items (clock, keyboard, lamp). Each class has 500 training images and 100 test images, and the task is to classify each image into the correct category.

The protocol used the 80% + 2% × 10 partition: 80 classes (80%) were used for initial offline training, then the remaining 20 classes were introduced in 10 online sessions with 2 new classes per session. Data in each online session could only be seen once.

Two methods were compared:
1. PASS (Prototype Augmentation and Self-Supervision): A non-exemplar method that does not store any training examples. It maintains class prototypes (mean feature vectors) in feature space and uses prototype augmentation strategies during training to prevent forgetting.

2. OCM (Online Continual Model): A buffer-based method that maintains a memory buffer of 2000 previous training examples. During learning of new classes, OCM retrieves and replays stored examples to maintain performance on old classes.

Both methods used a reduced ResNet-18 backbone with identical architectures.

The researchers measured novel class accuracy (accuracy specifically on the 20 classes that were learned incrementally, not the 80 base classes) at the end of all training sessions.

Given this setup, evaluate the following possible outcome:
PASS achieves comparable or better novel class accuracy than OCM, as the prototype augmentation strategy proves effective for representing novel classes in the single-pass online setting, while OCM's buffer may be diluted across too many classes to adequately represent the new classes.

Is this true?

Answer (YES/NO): NO